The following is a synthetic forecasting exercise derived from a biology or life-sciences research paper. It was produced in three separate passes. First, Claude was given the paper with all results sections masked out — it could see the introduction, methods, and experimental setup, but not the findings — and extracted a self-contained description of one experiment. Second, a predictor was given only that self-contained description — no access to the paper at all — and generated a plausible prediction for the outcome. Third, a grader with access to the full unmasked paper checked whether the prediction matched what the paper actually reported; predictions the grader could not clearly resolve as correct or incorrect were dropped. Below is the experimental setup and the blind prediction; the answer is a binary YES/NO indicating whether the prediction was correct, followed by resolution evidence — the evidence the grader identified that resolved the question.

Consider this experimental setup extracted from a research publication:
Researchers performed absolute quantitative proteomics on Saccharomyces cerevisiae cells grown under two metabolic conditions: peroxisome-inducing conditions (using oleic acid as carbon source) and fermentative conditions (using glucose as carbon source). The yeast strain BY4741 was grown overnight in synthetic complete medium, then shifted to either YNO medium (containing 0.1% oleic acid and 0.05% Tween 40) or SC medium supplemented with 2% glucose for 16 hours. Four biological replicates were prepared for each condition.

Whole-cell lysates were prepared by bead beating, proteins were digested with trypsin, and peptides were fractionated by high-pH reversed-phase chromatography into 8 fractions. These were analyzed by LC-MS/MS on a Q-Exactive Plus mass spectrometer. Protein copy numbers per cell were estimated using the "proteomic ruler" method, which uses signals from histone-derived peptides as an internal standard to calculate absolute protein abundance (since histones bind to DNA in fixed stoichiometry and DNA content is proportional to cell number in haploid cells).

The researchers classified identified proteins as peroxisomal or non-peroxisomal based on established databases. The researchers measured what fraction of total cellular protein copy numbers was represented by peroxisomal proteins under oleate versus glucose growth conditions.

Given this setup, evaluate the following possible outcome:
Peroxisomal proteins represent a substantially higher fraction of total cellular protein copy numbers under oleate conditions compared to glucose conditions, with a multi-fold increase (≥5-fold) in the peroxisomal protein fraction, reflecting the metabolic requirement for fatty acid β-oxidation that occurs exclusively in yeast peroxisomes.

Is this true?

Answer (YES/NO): NO